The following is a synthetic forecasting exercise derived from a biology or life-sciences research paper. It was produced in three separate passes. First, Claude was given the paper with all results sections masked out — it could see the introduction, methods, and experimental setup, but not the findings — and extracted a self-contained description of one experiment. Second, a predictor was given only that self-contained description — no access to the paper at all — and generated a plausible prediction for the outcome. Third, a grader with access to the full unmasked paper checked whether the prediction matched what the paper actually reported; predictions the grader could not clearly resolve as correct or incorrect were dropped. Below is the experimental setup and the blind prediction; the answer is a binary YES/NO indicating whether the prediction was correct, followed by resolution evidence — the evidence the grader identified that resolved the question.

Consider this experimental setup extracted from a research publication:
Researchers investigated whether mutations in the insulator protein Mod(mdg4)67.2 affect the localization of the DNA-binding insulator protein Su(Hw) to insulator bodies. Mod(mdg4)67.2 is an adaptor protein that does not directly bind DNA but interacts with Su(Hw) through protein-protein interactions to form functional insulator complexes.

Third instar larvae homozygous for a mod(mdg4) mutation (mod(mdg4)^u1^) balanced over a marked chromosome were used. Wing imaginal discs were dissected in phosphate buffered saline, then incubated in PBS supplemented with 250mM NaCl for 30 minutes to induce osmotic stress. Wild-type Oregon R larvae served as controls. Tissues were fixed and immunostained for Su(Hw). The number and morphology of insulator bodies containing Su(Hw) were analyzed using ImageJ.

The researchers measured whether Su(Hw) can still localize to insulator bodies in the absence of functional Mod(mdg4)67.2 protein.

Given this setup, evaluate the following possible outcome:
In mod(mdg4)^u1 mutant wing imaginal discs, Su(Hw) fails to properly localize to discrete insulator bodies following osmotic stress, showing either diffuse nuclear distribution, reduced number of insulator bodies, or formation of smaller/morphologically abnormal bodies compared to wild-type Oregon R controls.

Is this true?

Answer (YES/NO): YES